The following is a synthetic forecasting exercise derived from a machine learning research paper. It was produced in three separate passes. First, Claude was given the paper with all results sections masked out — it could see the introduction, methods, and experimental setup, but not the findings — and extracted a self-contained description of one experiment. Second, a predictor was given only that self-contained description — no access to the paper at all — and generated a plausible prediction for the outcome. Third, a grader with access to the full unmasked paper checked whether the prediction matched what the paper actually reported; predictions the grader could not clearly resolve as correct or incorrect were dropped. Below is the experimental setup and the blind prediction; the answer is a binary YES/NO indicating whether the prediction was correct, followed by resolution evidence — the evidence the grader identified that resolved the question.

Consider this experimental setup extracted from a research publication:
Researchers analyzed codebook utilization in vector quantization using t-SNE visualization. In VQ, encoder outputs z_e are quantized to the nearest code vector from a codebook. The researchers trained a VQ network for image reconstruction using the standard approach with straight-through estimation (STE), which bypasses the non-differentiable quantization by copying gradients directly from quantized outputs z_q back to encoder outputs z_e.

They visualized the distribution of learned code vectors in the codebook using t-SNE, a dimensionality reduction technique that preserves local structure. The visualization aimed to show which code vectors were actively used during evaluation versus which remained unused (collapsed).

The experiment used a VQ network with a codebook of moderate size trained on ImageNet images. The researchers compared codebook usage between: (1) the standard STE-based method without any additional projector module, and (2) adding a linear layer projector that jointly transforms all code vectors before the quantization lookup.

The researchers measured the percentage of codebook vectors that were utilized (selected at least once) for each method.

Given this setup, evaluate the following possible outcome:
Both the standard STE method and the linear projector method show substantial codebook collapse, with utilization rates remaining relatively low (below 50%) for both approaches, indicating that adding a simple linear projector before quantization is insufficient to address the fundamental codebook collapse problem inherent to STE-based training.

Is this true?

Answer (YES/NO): NO